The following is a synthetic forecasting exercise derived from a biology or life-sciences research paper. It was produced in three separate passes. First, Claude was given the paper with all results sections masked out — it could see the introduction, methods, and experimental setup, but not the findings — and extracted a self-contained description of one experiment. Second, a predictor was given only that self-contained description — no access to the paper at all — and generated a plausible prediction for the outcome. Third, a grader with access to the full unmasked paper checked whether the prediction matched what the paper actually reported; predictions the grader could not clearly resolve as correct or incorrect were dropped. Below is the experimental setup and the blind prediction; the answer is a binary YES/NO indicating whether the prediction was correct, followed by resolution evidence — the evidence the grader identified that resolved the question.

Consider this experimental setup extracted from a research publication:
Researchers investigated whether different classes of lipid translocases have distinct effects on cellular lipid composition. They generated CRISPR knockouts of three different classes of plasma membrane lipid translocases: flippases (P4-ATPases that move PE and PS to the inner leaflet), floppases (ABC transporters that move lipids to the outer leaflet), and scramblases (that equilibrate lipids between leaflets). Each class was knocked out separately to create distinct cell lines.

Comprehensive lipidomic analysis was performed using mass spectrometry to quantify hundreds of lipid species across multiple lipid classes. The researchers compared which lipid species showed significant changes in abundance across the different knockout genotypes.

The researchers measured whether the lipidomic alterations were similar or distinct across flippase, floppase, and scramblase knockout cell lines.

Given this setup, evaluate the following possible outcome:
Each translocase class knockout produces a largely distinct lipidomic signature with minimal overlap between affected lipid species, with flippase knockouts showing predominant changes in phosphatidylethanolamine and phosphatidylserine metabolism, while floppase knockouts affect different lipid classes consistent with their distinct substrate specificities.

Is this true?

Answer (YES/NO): NO